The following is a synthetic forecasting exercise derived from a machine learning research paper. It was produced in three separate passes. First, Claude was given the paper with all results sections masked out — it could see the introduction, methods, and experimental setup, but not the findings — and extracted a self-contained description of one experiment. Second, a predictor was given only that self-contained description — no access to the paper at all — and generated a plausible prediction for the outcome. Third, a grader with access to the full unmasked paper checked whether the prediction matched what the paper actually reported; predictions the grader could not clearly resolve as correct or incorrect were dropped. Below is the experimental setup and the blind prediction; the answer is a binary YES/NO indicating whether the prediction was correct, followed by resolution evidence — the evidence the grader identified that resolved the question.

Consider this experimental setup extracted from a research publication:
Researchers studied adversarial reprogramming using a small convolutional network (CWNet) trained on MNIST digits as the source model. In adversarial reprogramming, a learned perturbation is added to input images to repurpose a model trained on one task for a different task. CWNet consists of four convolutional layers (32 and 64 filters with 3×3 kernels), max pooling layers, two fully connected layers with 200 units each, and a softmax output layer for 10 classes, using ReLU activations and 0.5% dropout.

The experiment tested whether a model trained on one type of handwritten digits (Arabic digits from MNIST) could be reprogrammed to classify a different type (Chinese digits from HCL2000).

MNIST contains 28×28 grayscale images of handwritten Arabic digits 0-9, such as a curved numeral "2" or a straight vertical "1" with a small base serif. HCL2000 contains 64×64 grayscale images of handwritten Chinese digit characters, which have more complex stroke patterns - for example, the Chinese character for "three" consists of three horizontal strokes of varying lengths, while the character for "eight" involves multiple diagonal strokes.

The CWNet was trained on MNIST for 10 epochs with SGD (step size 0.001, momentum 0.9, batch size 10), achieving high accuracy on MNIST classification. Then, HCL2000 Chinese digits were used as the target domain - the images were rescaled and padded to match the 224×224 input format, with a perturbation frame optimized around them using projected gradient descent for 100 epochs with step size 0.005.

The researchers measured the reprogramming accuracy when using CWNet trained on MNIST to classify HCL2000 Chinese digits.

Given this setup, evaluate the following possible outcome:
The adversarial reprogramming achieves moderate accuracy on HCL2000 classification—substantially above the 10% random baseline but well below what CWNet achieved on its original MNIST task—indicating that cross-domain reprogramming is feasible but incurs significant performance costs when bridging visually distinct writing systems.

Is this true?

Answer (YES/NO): YES